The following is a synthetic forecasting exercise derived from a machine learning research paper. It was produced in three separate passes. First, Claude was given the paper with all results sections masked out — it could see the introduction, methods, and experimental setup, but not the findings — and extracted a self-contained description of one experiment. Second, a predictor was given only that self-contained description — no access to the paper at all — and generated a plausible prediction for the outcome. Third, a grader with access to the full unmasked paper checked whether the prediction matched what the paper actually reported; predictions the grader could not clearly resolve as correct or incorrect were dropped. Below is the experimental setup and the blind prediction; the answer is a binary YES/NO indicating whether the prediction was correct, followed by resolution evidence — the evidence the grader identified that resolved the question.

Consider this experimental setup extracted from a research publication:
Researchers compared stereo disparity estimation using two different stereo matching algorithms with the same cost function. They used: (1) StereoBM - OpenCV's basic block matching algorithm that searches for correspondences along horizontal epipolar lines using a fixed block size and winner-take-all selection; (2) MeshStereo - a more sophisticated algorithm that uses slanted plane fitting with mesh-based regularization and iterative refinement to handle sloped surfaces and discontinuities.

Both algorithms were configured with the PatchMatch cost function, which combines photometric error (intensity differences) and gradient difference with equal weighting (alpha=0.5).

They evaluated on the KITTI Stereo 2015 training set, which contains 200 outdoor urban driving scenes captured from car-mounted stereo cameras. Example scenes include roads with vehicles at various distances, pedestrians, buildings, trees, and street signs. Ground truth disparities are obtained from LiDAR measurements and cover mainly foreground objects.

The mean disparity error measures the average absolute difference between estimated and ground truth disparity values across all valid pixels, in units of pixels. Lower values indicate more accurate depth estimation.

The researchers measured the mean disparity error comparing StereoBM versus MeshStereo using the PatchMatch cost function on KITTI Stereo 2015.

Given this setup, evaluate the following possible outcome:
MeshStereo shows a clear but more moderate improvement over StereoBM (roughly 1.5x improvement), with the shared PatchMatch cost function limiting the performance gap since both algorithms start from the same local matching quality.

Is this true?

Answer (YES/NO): NO